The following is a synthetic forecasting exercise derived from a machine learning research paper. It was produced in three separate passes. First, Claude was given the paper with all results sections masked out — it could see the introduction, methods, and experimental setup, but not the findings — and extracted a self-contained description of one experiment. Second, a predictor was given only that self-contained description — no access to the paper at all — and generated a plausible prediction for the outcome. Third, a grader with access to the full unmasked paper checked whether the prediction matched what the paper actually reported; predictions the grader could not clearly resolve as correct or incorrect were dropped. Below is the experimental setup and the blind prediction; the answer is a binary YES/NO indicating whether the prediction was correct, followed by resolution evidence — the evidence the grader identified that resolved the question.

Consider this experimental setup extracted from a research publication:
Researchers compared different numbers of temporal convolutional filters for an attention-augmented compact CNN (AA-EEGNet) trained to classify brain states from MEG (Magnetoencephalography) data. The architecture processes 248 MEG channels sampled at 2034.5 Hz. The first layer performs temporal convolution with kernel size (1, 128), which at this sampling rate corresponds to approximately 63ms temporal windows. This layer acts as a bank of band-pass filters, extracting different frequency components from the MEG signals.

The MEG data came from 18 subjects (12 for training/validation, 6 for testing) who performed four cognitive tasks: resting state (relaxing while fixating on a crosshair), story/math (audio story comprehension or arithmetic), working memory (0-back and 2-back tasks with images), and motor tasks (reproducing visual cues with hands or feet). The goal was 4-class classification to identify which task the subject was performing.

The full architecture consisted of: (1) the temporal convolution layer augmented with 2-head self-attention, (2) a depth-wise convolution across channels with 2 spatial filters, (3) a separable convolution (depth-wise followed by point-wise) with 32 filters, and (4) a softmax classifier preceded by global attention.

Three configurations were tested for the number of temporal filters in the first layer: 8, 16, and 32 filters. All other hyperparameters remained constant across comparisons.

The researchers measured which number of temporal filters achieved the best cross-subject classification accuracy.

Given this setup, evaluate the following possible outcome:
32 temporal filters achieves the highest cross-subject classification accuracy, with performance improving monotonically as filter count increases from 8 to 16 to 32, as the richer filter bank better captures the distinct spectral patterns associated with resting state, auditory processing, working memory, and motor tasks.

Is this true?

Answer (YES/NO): NO